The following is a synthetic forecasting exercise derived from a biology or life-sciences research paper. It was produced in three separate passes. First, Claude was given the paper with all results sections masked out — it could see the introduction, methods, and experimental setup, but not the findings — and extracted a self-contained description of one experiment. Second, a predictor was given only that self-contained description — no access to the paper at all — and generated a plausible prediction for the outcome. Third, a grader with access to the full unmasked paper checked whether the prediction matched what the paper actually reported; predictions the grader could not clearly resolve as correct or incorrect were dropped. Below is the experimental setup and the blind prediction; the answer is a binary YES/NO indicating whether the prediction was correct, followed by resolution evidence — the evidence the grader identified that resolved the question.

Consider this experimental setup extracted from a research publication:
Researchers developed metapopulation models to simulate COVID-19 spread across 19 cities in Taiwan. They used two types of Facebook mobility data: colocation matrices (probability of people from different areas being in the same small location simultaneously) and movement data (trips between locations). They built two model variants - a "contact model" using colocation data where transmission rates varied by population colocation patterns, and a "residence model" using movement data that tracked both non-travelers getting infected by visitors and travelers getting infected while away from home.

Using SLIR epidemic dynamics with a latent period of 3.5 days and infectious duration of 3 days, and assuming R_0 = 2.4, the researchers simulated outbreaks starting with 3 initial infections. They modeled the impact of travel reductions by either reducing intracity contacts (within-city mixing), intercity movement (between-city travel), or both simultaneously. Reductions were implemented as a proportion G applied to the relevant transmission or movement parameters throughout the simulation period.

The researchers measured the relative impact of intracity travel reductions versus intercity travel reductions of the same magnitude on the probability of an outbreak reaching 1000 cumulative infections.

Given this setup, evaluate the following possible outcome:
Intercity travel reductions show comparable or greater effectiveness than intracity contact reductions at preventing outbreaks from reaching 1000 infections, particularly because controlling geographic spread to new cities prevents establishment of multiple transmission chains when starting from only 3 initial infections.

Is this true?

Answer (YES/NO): NO